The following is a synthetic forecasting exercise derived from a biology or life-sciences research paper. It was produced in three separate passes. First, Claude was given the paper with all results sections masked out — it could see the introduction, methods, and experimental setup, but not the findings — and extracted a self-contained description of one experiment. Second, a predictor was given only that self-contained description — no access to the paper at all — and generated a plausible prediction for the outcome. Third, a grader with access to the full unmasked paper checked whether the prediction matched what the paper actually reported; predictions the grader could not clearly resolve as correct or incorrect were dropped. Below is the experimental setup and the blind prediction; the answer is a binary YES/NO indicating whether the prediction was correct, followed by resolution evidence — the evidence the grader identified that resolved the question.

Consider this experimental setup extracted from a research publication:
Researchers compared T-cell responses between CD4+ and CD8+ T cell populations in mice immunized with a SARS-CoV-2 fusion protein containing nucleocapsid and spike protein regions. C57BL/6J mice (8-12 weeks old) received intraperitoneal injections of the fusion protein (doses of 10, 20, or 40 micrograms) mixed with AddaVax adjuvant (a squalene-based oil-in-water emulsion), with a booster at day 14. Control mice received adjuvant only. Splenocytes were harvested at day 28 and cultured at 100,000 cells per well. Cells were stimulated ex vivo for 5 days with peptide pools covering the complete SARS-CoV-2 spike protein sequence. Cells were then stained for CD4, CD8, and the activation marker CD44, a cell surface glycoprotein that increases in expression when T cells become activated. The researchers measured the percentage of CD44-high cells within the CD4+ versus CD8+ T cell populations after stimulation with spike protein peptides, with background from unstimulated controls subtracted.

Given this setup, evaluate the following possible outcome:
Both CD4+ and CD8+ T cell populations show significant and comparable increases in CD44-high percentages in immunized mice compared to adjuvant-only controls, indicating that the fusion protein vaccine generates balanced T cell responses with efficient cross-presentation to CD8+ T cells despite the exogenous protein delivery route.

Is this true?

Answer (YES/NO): YES